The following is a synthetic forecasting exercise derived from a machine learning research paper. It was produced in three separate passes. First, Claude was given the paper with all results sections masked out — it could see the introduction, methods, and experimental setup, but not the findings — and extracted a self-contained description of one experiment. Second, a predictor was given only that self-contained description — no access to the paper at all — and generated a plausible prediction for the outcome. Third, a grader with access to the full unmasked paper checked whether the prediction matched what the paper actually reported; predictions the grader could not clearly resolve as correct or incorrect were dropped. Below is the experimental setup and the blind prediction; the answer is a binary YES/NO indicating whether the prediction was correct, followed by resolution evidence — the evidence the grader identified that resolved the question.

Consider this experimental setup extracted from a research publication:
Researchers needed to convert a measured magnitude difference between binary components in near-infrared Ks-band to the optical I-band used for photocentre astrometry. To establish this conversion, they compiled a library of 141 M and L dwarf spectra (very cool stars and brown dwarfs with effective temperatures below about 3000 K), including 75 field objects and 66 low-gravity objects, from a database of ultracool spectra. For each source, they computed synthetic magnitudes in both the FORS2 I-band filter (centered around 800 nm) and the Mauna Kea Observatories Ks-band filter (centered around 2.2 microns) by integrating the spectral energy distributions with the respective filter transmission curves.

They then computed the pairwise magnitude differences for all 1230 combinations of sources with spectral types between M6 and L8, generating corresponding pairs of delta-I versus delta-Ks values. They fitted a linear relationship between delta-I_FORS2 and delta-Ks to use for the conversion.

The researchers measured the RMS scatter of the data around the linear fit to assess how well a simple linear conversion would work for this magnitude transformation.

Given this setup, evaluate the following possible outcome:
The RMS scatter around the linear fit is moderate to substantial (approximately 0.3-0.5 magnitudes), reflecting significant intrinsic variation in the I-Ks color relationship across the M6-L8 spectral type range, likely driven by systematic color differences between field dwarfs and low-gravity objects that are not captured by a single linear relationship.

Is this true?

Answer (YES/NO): NO